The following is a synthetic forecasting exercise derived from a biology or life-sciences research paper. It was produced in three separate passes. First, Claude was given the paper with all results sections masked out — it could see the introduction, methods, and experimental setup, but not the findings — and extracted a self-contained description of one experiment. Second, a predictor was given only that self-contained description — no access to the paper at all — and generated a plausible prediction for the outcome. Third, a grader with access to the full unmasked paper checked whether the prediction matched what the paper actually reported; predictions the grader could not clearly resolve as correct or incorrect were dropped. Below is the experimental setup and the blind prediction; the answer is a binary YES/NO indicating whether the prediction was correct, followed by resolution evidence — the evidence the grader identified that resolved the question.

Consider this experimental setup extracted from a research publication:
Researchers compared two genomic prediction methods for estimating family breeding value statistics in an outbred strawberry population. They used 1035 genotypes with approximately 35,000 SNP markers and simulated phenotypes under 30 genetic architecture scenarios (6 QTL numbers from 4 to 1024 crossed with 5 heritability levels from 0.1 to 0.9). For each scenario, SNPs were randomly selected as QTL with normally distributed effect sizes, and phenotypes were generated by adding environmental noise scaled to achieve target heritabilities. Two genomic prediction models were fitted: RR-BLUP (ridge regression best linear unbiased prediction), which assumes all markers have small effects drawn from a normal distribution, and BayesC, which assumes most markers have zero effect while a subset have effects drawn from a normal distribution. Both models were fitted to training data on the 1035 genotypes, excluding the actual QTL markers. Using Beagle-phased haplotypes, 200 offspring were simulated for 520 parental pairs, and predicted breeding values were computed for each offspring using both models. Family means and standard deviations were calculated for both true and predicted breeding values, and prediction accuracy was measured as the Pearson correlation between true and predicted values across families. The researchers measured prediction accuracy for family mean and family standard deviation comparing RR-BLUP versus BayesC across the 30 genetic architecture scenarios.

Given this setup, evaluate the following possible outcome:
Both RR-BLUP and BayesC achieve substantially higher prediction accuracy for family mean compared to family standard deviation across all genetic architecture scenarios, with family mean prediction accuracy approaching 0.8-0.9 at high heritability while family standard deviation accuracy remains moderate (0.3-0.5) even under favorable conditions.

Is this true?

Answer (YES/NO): NO